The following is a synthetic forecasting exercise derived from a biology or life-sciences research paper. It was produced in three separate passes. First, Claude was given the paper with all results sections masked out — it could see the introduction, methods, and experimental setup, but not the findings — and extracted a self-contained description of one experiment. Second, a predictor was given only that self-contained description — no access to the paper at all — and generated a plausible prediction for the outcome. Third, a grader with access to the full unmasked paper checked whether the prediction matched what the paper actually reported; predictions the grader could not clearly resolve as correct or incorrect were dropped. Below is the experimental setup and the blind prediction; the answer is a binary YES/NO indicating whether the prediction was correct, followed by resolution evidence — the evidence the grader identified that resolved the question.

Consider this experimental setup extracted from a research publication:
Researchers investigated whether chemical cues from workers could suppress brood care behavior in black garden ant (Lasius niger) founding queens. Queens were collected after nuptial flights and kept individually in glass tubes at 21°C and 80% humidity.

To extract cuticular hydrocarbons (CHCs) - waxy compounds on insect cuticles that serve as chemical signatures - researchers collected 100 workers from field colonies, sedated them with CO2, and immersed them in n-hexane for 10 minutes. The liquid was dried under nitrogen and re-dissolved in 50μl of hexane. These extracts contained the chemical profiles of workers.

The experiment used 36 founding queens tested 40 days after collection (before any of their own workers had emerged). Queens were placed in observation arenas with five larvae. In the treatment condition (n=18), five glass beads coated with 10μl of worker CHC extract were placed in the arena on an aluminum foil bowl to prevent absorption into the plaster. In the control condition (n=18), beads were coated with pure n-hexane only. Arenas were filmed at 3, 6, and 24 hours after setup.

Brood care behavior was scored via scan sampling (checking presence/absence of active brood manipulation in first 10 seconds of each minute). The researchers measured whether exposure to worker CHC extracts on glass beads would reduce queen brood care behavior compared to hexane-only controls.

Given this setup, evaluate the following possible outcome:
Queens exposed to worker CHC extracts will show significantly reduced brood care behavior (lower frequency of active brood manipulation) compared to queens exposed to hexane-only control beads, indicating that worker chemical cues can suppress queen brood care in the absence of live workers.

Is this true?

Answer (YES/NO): NO